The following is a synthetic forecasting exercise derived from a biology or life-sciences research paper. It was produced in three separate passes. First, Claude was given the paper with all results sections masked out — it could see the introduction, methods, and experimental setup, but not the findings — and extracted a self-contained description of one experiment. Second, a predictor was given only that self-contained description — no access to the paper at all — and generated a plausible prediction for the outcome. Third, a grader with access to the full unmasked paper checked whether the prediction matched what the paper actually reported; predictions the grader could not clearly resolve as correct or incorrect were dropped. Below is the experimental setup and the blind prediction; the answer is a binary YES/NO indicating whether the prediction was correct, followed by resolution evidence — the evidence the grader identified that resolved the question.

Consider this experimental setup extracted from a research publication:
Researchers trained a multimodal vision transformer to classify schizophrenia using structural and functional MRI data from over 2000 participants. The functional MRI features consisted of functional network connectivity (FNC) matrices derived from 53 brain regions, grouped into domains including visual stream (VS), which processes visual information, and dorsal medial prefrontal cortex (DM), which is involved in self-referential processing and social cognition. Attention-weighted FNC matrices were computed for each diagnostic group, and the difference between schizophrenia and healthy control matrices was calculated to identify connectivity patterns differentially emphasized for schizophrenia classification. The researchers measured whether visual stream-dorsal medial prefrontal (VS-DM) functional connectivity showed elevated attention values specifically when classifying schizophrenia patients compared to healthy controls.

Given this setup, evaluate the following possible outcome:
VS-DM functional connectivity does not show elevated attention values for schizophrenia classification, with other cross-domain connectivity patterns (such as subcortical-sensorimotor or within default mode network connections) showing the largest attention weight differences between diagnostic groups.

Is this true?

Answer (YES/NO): NO